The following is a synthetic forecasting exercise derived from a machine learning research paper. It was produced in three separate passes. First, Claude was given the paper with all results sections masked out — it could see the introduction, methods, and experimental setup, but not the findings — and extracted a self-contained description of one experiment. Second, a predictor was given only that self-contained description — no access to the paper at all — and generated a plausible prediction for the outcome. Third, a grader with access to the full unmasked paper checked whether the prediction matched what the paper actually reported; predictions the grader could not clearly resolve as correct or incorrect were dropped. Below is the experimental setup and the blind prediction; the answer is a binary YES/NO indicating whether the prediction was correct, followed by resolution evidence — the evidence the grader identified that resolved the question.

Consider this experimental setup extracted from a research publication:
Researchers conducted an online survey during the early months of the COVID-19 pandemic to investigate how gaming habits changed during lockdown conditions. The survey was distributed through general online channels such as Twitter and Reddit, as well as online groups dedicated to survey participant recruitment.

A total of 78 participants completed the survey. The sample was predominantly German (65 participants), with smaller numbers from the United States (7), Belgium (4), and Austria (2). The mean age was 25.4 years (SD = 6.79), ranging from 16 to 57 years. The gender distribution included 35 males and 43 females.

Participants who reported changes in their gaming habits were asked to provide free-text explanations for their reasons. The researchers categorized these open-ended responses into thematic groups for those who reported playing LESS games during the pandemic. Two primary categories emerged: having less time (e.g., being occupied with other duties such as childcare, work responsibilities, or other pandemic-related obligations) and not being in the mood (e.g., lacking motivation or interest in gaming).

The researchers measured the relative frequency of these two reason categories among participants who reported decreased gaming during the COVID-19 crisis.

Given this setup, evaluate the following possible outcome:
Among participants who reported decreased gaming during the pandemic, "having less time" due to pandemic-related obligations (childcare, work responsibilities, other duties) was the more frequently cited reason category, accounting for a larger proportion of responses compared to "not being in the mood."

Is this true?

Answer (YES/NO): YES